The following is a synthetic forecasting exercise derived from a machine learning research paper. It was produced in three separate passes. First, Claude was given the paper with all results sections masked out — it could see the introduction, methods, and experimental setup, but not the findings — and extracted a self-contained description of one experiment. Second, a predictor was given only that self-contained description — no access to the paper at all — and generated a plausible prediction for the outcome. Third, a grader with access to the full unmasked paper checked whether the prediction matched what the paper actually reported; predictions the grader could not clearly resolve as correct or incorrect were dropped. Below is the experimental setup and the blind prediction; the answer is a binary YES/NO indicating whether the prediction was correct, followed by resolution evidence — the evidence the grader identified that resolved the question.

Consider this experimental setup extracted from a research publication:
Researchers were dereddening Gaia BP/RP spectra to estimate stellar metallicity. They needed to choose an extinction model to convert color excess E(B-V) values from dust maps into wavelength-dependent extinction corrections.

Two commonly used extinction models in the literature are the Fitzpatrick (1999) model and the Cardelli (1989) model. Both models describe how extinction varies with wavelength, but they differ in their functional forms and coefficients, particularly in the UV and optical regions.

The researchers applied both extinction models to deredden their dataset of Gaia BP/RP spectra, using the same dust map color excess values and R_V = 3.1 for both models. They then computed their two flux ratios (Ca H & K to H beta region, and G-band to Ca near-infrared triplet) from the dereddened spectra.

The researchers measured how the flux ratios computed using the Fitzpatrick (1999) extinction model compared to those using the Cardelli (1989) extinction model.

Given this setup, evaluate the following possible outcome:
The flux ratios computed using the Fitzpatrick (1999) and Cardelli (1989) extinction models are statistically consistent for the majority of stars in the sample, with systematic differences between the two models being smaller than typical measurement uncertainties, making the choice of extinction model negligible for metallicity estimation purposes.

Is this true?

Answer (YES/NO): NO